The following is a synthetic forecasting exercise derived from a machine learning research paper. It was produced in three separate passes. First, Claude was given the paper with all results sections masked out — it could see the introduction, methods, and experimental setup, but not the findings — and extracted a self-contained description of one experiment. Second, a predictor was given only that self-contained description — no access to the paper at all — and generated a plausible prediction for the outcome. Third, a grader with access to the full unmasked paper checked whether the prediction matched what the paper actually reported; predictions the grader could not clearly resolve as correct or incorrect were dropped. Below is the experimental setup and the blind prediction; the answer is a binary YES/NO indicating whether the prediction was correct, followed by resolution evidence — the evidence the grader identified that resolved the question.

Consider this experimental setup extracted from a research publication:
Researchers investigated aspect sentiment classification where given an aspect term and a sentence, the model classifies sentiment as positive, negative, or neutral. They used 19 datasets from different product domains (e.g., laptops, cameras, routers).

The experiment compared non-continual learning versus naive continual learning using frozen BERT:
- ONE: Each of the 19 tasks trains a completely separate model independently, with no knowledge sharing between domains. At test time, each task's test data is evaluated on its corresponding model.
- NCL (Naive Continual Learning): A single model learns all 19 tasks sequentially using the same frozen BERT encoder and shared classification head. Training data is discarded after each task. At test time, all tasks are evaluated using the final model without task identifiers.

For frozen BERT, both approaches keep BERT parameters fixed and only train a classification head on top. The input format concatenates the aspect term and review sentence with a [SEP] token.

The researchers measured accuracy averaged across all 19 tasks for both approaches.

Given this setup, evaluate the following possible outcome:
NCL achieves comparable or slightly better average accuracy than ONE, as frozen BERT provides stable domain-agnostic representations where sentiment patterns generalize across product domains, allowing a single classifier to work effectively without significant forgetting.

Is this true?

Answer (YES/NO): NO